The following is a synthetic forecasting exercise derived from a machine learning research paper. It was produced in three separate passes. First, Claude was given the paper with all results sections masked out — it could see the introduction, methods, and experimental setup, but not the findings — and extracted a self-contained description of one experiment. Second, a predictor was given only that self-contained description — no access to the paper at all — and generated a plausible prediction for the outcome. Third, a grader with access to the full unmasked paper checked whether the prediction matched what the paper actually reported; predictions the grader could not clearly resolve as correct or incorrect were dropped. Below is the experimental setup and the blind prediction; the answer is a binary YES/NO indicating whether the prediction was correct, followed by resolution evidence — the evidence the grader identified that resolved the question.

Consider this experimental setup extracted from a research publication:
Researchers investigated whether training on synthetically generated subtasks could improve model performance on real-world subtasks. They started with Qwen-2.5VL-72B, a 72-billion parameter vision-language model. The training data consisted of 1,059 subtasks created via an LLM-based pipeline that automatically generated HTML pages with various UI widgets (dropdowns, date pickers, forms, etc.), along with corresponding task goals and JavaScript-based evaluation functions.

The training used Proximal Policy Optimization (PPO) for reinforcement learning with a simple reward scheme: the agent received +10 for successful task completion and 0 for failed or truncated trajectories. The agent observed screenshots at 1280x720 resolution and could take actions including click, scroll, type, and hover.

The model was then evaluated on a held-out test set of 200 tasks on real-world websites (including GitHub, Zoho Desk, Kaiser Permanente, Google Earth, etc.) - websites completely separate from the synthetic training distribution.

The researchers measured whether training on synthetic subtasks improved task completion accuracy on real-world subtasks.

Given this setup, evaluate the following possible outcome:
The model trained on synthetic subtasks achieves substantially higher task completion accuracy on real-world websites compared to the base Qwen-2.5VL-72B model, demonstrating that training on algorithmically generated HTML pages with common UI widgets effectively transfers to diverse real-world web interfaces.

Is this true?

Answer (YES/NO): YES